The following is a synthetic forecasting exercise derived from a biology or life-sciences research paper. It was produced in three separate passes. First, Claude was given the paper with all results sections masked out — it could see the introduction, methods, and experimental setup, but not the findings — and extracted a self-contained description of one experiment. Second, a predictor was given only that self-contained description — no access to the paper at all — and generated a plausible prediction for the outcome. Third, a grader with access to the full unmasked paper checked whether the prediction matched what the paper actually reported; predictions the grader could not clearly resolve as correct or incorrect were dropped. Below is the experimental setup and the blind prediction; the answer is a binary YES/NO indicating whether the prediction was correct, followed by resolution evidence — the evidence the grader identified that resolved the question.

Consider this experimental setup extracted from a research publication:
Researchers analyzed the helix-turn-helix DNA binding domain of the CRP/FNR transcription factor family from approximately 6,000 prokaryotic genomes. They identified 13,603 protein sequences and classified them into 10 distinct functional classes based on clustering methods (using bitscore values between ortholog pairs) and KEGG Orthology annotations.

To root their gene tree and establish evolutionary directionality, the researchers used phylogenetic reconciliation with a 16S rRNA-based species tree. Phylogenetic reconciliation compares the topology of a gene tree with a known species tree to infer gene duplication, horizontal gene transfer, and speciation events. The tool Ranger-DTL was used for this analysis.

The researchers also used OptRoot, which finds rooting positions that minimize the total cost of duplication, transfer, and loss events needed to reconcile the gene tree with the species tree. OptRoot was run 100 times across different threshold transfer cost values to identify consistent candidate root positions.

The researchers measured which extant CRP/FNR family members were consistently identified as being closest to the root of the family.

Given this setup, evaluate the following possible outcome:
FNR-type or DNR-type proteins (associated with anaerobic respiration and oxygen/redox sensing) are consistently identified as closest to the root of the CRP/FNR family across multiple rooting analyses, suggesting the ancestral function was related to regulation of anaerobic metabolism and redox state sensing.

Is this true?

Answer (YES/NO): NO